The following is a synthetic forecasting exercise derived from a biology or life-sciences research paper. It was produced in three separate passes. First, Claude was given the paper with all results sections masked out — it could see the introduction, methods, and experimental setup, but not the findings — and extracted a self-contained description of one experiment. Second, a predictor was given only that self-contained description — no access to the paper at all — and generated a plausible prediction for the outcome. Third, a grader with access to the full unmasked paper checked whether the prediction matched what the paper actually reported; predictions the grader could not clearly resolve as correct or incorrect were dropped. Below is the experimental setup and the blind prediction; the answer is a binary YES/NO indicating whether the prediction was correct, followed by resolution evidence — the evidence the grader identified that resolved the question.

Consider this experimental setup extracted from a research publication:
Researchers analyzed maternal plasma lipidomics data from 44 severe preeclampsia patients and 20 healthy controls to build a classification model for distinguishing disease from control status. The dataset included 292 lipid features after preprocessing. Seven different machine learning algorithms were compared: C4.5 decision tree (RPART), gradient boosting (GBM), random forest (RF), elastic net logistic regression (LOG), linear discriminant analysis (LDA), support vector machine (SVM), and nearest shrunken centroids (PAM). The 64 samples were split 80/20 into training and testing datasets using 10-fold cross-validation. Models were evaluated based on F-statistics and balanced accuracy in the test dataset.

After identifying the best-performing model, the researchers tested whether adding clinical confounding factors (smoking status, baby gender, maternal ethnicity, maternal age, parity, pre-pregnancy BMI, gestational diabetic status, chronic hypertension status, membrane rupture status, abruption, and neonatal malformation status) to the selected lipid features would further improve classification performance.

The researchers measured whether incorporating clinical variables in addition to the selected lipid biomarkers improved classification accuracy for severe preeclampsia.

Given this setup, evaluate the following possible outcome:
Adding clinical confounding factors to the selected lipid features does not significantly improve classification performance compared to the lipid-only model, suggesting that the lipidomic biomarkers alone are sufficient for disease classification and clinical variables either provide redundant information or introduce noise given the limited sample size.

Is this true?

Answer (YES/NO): YES